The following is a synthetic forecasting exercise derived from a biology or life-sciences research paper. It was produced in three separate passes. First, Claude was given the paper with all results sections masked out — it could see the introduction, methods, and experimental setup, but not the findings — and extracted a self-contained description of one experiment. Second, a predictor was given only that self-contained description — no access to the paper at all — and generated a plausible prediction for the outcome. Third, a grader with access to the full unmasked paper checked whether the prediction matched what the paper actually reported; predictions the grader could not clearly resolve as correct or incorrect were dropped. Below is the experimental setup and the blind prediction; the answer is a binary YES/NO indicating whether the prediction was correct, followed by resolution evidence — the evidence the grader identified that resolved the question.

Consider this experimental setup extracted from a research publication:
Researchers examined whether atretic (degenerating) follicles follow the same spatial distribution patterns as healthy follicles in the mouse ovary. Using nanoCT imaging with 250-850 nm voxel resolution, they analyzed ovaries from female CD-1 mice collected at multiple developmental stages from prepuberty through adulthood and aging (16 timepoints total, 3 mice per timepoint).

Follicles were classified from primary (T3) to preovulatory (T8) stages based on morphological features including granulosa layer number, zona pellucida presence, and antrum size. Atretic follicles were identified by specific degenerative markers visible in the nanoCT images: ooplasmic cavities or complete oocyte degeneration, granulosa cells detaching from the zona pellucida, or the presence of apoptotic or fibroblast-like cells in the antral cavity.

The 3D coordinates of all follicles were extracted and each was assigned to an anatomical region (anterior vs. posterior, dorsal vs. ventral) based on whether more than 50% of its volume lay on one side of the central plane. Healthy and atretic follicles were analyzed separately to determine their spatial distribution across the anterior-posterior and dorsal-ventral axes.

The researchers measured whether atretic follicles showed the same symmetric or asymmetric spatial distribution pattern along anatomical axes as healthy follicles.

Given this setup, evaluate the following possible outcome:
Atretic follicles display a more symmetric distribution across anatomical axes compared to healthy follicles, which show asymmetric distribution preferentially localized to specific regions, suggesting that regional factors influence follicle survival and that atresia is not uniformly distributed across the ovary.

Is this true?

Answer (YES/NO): NO